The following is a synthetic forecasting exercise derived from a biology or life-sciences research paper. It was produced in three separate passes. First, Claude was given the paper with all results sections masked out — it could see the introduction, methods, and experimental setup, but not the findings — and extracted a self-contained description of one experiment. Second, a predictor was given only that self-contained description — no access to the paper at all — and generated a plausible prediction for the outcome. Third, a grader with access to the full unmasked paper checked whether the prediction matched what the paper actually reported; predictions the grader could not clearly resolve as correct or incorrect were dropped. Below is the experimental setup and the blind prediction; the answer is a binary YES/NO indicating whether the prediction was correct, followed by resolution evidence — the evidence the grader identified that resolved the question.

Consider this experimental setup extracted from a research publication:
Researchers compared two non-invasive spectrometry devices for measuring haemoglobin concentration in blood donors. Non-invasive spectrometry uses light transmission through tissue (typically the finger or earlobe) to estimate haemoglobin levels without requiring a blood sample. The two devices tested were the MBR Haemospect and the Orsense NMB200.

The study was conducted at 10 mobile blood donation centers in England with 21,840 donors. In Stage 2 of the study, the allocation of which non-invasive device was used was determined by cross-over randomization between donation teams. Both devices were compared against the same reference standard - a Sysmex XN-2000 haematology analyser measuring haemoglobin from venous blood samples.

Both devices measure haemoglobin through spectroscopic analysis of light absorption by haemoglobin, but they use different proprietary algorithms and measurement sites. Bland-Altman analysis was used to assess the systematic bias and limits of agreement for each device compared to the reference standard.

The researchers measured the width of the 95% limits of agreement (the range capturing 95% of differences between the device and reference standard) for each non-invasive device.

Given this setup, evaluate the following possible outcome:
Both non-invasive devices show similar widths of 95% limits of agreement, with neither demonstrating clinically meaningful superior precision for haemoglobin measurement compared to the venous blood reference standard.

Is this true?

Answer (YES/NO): NO